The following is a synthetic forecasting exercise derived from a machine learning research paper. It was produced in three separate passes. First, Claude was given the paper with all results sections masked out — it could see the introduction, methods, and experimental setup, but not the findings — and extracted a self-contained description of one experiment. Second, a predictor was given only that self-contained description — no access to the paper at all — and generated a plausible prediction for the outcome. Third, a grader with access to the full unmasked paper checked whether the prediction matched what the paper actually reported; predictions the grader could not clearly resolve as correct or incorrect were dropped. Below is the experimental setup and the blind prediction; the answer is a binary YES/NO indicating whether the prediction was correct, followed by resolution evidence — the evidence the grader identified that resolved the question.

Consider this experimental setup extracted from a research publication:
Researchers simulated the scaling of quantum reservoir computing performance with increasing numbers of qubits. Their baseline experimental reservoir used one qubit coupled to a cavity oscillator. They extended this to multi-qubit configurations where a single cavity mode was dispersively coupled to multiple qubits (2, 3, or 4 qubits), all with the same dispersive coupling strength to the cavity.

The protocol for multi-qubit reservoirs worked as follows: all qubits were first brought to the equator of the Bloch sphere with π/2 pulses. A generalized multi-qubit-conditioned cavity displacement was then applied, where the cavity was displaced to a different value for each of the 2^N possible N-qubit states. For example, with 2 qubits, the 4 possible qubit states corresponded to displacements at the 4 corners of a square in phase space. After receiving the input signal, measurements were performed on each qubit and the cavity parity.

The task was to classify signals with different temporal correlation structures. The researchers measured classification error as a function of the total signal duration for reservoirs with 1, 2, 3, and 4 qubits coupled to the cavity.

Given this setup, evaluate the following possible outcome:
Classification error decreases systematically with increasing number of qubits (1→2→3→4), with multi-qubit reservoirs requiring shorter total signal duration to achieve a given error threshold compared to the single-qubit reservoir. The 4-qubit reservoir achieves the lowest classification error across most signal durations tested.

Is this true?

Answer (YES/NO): NO